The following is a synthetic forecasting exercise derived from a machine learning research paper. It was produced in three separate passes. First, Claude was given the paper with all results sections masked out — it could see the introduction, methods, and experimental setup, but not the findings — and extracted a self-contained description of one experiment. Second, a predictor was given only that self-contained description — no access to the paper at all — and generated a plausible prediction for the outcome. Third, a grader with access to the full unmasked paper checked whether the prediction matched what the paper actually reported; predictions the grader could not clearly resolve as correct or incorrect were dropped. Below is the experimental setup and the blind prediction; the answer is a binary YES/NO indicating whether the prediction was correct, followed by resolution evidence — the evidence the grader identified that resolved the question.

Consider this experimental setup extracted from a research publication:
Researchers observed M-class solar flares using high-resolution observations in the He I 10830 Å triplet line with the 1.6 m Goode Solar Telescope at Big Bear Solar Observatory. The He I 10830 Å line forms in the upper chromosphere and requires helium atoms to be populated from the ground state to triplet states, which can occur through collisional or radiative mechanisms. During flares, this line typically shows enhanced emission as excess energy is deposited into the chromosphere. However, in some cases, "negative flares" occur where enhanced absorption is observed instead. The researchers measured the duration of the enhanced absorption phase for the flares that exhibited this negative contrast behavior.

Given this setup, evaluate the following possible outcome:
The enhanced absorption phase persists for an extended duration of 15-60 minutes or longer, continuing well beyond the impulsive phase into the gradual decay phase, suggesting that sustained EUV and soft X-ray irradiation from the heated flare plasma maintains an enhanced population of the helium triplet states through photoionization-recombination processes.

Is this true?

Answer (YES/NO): NO